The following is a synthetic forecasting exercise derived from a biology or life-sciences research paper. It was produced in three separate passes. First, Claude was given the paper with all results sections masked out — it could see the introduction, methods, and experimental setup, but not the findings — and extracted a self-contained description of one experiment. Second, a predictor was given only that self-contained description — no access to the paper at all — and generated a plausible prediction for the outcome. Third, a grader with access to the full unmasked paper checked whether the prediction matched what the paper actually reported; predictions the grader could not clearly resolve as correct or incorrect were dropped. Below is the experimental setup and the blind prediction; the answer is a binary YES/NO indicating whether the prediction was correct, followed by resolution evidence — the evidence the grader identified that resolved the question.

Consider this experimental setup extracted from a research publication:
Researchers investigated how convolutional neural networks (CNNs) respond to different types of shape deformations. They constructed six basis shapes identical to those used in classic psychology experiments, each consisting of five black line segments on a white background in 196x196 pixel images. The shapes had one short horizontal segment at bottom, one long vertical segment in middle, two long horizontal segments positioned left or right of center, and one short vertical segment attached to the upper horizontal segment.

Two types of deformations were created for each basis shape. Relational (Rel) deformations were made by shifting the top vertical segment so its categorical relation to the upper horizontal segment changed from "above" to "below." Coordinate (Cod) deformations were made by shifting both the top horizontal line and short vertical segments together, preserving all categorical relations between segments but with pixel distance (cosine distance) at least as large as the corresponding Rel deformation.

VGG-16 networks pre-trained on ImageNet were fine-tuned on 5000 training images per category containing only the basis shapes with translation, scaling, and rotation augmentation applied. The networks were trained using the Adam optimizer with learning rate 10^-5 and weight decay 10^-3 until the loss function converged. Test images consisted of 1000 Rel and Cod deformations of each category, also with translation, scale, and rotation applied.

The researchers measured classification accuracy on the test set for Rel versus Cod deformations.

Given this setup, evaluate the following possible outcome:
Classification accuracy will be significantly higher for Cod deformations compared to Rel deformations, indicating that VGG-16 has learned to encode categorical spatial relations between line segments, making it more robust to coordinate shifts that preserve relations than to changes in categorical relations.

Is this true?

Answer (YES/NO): NO